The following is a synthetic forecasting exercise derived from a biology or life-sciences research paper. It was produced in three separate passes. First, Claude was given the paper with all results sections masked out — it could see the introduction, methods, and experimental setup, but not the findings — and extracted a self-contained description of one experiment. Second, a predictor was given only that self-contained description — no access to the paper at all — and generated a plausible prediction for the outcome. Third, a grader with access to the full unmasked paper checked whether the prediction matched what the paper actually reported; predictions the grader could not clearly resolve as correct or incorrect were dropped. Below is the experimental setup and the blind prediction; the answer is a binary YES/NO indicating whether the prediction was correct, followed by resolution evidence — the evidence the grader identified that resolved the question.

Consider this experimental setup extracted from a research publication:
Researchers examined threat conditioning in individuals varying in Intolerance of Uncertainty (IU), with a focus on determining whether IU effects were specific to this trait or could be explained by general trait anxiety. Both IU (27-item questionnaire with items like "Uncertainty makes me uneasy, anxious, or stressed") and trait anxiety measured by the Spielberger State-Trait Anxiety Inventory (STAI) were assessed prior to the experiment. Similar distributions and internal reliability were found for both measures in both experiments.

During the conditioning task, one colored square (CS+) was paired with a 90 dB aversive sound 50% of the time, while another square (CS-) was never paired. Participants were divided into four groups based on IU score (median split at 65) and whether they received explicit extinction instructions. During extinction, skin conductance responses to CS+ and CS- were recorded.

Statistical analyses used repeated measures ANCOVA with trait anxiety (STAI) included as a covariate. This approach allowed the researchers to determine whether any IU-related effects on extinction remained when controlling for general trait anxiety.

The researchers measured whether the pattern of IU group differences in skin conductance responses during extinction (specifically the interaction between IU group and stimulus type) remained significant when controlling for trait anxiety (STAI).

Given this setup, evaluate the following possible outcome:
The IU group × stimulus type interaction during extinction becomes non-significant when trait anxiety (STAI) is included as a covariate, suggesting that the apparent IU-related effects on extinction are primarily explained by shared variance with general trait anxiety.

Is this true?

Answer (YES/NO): NO